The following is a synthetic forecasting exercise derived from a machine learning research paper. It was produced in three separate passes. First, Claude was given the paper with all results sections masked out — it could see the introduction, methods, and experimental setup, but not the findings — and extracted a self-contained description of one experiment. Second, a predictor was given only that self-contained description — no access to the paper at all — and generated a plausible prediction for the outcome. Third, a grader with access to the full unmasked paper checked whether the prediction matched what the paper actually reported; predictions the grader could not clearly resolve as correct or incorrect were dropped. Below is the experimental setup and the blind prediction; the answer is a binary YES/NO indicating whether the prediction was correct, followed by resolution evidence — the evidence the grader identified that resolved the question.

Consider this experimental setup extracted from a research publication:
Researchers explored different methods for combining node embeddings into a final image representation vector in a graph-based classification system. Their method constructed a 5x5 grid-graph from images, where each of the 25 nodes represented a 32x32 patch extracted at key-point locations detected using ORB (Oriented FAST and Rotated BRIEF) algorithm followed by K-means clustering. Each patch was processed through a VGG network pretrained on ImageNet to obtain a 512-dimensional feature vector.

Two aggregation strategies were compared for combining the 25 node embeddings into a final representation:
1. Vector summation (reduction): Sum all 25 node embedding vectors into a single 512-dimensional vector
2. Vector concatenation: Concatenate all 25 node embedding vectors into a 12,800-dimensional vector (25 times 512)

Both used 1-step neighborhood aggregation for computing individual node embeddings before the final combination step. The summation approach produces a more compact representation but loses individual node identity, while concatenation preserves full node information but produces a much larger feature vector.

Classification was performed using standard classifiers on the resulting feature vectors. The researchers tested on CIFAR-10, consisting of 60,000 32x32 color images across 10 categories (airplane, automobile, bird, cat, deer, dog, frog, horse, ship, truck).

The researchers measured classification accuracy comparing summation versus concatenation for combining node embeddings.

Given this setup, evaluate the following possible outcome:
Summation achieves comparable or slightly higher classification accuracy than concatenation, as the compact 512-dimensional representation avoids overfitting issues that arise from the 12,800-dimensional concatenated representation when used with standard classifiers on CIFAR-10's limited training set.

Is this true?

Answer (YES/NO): NO